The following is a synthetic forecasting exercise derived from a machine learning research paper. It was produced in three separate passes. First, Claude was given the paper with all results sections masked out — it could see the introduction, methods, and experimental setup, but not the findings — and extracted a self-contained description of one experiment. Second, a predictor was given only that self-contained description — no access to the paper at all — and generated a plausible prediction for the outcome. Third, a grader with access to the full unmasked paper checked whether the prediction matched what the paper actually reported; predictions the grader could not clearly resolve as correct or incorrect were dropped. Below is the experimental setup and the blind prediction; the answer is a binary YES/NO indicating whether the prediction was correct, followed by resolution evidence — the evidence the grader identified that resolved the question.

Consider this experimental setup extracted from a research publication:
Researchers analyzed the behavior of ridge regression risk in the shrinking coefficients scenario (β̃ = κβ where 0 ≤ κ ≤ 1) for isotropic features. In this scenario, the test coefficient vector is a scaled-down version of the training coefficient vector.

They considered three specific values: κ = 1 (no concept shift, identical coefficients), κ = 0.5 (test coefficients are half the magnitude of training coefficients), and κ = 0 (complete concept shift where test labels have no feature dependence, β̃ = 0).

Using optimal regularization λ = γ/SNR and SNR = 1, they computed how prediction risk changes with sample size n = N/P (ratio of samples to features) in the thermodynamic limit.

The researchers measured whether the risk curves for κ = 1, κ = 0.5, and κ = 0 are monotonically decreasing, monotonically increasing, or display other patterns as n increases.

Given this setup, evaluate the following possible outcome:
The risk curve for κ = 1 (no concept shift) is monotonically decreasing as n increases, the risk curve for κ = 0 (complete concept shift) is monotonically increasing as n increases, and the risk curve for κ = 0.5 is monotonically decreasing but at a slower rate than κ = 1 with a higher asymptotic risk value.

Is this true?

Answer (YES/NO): NO